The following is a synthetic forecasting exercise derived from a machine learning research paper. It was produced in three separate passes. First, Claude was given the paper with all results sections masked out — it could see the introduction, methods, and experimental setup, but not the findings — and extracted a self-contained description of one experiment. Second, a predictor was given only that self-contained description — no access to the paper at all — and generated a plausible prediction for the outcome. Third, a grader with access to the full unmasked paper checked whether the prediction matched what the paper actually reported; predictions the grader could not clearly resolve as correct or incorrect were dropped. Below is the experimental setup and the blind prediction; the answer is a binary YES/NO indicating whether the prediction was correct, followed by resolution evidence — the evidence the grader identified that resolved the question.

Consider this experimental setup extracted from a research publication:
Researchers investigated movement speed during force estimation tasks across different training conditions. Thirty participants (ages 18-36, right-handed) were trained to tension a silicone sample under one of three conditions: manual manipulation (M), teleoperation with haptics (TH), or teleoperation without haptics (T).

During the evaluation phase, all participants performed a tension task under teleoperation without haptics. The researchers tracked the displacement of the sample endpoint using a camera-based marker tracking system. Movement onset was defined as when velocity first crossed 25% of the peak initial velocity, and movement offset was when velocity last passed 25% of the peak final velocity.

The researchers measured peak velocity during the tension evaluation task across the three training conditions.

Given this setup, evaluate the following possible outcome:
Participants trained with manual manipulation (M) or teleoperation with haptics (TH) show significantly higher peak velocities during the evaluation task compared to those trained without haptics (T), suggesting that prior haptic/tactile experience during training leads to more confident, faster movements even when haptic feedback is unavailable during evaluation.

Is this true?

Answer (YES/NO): NO